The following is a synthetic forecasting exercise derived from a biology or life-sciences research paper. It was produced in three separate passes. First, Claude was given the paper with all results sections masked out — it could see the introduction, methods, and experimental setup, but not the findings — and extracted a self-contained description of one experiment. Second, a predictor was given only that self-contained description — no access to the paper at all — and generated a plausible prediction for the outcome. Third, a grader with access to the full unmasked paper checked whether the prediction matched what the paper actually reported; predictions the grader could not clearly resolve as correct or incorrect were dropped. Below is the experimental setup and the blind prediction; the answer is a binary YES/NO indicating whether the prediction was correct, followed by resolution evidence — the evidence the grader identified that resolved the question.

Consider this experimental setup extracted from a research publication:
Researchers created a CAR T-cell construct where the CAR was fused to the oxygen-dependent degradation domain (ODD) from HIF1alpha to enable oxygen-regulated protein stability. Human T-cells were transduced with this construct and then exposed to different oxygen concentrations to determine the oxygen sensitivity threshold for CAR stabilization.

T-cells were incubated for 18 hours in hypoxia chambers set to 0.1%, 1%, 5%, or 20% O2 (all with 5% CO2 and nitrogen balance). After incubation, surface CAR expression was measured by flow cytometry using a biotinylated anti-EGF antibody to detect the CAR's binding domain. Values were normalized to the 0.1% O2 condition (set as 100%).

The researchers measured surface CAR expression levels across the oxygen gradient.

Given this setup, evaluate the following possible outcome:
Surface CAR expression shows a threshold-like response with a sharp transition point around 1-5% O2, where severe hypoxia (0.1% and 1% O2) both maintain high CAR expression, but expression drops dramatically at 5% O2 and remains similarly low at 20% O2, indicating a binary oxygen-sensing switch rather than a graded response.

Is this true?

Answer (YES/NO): YES